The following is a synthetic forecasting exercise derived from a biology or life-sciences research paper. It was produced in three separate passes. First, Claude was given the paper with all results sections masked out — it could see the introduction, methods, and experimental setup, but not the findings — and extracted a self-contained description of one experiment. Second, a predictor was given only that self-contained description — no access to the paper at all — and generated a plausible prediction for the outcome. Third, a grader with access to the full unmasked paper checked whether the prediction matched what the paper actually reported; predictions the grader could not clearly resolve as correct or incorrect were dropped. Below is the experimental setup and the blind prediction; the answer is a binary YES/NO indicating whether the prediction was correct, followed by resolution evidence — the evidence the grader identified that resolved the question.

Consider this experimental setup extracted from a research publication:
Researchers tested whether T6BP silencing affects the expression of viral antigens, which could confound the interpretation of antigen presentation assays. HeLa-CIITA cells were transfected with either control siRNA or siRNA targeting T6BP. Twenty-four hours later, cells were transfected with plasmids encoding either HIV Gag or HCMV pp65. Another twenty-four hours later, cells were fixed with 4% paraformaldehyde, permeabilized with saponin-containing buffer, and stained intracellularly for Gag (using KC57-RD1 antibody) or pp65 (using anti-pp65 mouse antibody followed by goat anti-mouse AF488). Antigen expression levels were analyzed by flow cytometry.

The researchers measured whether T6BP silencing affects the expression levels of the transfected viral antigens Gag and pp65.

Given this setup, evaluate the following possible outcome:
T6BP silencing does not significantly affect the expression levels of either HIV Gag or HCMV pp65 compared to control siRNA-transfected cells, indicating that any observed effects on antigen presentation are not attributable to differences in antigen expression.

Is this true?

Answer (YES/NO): YES